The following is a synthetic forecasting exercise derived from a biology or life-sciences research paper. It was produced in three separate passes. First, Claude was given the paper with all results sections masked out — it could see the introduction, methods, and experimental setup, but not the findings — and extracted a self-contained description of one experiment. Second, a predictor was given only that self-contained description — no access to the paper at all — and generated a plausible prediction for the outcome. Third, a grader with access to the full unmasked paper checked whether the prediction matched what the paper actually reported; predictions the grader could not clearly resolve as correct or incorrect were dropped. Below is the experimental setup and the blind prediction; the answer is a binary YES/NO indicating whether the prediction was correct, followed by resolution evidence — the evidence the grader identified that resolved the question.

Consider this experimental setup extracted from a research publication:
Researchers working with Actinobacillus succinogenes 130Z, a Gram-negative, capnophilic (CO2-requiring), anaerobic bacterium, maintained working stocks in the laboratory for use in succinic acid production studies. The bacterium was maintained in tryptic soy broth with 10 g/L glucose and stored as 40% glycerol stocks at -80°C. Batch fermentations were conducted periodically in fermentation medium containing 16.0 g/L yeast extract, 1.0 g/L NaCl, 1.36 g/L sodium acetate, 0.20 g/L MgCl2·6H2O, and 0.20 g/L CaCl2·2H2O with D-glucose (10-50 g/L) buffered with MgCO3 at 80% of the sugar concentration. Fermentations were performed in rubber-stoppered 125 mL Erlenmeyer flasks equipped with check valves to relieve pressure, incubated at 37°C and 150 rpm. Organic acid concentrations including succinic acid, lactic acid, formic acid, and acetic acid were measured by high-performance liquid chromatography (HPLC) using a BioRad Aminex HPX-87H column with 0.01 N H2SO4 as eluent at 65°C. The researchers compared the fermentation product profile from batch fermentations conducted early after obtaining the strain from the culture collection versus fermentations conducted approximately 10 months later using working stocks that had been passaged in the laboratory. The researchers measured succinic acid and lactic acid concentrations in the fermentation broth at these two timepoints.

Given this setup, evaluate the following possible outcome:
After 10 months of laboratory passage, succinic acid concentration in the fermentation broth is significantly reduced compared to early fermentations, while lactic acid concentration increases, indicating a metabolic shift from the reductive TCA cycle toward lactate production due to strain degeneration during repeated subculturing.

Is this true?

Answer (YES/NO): YES